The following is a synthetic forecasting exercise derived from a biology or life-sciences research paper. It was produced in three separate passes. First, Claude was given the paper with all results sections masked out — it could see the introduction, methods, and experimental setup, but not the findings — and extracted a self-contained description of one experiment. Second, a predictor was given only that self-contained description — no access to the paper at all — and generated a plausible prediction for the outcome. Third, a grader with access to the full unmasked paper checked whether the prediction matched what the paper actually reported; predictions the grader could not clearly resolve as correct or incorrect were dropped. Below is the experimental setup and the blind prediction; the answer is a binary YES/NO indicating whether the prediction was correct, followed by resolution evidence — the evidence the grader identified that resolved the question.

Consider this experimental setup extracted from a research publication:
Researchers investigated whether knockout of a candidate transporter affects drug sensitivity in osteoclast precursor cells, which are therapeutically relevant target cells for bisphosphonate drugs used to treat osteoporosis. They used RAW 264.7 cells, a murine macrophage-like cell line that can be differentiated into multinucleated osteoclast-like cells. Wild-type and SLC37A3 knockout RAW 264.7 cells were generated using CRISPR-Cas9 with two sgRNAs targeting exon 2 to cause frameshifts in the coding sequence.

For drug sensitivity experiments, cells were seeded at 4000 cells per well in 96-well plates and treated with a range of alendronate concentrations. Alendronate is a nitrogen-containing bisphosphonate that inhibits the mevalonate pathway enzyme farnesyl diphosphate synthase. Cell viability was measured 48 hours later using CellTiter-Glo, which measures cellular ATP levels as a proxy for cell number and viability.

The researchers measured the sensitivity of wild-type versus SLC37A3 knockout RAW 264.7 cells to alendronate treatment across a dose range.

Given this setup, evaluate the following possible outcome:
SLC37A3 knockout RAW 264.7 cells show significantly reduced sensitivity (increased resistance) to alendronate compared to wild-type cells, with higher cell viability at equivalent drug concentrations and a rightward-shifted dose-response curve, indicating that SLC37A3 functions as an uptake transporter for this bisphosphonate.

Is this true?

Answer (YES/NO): NO